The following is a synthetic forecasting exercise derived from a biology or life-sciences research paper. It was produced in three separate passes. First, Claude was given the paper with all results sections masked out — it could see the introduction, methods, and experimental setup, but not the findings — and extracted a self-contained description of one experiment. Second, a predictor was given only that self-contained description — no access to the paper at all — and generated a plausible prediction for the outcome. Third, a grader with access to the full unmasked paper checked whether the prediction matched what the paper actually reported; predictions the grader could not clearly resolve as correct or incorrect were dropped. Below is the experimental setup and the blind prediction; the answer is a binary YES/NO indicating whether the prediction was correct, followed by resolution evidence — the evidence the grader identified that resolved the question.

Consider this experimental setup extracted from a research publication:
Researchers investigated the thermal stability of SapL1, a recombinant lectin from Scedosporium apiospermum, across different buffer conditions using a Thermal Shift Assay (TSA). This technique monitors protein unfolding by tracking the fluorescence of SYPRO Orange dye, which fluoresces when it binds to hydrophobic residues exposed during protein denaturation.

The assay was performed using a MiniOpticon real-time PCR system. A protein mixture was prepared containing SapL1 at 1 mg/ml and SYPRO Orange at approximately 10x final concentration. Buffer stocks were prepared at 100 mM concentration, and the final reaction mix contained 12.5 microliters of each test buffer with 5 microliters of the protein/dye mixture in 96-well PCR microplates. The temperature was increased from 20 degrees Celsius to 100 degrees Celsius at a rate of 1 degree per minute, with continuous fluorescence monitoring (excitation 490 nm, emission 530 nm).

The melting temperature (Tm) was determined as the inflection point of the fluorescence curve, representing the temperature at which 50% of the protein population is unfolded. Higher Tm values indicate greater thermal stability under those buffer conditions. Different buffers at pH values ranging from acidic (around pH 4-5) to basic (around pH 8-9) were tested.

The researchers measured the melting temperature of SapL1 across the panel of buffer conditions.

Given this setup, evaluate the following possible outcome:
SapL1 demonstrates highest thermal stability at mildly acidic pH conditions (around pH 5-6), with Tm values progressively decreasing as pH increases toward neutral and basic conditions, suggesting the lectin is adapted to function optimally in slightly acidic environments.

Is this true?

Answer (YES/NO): NO